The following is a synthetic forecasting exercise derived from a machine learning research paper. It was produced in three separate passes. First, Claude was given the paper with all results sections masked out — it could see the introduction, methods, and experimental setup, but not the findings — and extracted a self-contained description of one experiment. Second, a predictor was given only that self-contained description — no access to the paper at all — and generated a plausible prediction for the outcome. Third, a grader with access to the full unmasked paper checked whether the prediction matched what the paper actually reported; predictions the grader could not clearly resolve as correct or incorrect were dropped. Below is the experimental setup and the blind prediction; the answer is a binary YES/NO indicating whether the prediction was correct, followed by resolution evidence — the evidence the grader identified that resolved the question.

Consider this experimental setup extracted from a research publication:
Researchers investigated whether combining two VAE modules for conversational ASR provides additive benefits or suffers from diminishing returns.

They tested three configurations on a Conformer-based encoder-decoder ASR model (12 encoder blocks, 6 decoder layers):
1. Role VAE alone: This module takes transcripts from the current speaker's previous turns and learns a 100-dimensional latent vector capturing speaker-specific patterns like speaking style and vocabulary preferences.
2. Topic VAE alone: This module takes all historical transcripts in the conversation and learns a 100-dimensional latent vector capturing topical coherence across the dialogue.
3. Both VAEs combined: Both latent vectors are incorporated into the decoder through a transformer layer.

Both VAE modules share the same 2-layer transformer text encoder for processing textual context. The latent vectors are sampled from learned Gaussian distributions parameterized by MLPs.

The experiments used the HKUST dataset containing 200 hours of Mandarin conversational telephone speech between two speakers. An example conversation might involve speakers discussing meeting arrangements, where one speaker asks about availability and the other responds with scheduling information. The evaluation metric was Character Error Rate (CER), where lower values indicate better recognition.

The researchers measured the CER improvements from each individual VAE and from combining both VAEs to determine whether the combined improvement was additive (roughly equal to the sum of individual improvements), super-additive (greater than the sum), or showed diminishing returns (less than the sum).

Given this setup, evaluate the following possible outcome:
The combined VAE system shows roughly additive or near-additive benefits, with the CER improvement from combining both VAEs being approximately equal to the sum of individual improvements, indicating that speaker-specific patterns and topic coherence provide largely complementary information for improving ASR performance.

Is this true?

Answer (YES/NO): YES